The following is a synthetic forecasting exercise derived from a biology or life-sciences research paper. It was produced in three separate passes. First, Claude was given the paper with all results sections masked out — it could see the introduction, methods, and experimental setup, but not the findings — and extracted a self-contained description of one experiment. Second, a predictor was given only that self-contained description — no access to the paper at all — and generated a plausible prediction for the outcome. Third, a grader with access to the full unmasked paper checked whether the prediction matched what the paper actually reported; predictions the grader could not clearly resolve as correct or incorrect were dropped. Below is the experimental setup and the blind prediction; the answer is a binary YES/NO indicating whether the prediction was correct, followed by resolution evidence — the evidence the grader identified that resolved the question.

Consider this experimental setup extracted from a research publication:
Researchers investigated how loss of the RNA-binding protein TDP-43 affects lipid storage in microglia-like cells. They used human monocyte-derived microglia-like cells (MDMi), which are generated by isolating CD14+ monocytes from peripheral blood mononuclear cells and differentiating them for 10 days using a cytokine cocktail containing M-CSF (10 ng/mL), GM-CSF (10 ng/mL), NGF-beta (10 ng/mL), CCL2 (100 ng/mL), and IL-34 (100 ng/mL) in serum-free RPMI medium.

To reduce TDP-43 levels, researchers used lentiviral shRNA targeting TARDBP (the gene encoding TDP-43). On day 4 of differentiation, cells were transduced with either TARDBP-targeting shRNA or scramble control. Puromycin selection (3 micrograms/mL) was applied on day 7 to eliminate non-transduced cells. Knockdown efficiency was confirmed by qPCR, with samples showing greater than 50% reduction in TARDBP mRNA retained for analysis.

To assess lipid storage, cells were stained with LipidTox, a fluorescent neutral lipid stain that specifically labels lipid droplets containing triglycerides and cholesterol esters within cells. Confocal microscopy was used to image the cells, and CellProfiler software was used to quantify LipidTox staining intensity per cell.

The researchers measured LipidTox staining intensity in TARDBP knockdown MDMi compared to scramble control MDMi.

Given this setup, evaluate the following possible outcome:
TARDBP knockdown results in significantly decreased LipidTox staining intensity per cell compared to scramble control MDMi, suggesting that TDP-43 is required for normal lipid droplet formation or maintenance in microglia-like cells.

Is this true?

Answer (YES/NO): NO